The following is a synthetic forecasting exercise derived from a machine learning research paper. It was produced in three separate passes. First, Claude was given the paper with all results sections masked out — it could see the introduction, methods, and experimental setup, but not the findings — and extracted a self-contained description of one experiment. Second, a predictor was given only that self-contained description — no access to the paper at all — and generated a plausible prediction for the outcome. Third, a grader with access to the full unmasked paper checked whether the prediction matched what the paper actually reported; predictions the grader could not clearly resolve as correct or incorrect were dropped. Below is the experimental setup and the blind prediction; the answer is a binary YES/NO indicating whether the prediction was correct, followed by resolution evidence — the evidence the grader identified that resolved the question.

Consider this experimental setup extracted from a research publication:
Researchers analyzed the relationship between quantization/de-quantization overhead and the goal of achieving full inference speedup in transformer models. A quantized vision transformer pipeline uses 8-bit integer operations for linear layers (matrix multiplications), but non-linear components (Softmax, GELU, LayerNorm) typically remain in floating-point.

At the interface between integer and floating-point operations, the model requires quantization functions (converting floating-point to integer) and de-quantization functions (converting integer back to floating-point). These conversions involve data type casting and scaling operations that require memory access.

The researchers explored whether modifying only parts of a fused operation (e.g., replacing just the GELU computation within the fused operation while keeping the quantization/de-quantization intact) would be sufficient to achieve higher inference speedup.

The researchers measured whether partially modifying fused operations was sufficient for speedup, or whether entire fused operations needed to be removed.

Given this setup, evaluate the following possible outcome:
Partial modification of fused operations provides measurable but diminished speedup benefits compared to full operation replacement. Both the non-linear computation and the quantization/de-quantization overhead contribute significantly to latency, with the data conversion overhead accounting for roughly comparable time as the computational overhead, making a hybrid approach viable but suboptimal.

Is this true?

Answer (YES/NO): NO